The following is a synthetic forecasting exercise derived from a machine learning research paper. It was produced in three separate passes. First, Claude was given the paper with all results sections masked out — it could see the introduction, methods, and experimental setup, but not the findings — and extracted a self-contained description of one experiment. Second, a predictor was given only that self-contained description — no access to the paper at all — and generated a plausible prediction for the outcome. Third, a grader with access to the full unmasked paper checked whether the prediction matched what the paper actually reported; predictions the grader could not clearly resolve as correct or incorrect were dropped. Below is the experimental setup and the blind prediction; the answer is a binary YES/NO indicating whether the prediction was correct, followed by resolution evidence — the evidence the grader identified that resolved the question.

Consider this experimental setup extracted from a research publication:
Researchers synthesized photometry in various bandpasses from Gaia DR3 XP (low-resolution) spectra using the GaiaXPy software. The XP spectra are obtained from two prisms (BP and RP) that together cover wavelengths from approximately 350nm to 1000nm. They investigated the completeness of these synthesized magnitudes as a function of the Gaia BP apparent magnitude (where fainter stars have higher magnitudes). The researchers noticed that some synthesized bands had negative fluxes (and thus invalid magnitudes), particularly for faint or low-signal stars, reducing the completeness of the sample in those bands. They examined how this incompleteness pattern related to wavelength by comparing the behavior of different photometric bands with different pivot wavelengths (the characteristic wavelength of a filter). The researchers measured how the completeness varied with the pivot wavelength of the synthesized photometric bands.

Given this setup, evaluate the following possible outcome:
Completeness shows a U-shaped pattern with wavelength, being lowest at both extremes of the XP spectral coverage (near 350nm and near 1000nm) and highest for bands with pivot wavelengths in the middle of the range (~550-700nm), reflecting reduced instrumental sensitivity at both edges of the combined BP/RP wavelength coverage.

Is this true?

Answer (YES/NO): NO